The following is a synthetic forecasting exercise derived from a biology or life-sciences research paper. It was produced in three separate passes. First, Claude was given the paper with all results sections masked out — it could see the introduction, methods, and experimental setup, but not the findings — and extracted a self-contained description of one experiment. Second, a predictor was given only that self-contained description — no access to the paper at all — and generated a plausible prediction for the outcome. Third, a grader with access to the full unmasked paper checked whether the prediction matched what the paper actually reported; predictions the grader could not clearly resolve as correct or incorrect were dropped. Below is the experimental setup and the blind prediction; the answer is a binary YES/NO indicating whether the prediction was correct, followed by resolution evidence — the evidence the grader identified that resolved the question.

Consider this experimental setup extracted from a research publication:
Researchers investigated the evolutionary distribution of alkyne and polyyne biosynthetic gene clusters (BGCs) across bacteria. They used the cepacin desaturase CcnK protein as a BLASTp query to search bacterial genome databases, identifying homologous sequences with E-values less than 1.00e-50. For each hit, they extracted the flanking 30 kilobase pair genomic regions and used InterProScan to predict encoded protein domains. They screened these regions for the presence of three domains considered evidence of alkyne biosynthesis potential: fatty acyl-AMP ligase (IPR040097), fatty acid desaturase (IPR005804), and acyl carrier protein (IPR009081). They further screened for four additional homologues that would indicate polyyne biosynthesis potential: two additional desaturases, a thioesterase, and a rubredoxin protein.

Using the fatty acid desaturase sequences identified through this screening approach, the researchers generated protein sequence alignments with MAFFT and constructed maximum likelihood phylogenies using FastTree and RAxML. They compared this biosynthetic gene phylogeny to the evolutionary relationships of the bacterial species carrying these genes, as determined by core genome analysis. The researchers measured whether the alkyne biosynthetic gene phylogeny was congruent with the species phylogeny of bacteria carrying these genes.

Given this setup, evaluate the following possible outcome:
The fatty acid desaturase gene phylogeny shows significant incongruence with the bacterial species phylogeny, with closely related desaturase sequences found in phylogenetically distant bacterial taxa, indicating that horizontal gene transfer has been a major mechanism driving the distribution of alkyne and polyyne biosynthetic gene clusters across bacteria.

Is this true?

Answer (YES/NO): YES